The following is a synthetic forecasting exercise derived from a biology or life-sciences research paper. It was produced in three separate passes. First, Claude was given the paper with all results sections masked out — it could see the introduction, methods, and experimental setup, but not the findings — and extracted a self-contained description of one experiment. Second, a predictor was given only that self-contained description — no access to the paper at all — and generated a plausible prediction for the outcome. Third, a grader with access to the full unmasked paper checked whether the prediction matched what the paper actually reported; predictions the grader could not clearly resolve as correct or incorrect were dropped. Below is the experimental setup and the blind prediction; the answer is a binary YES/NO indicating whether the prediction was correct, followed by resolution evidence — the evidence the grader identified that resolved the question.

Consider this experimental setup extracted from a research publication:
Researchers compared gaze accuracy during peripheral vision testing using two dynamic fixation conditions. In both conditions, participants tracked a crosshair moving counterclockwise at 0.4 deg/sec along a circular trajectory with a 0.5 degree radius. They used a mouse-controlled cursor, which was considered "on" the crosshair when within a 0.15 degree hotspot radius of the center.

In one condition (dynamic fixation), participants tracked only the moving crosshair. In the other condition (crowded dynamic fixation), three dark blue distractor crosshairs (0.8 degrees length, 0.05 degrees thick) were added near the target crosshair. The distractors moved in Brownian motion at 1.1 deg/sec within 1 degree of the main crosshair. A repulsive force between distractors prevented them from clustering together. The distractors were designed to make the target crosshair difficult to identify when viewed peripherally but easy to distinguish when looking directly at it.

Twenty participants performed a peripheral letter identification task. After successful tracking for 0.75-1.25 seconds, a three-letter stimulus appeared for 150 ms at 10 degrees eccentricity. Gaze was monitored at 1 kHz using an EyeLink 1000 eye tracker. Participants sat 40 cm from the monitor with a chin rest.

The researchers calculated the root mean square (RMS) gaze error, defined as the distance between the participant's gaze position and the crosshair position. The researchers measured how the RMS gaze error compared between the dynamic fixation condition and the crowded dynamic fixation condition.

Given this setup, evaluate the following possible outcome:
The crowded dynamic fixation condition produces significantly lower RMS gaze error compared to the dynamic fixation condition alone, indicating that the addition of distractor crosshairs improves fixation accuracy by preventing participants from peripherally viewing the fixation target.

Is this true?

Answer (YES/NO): YES